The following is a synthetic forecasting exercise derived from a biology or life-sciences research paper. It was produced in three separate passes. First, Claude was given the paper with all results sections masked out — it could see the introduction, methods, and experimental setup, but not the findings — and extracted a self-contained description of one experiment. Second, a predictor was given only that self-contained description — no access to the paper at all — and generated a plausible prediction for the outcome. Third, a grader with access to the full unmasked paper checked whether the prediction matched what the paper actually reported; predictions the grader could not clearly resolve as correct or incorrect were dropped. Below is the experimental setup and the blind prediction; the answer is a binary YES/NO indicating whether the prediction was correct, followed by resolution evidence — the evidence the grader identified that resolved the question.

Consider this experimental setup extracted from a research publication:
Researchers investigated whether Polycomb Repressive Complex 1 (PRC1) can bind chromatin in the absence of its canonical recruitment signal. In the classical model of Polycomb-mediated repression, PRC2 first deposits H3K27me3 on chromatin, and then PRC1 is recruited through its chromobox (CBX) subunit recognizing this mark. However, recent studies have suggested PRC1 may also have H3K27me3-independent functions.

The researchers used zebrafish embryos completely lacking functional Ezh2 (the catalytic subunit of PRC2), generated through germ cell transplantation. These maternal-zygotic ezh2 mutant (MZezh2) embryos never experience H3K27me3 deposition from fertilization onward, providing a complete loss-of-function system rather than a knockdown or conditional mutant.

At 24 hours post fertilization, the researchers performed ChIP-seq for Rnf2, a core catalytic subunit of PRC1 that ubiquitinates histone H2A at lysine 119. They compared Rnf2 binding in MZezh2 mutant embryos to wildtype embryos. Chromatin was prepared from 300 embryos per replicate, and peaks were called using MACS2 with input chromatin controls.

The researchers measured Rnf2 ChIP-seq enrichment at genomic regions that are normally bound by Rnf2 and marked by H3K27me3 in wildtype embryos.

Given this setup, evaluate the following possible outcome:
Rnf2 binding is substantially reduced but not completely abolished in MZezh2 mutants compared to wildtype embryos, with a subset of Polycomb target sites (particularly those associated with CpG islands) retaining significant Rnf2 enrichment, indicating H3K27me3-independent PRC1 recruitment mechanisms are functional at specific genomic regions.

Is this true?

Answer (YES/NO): NO